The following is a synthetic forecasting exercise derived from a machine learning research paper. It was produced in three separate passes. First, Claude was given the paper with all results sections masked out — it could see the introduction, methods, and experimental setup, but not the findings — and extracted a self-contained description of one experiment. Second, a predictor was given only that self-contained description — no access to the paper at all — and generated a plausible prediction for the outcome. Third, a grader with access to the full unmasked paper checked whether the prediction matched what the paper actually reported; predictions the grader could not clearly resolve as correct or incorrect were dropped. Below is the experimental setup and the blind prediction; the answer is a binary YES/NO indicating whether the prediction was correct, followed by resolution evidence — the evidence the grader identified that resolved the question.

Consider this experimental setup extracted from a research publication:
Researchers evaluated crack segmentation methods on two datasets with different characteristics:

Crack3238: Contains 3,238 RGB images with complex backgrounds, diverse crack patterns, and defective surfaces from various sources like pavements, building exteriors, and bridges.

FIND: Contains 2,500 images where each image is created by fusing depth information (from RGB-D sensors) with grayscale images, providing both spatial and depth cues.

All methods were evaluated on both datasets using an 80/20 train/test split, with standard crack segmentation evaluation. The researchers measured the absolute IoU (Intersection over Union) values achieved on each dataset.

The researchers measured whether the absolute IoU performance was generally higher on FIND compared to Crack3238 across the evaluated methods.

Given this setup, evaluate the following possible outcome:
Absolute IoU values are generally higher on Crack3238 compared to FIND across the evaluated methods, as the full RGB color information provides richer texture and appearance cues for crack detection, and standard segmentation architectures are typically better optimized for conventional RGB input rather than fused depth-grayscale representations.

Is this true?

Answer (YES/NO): NO